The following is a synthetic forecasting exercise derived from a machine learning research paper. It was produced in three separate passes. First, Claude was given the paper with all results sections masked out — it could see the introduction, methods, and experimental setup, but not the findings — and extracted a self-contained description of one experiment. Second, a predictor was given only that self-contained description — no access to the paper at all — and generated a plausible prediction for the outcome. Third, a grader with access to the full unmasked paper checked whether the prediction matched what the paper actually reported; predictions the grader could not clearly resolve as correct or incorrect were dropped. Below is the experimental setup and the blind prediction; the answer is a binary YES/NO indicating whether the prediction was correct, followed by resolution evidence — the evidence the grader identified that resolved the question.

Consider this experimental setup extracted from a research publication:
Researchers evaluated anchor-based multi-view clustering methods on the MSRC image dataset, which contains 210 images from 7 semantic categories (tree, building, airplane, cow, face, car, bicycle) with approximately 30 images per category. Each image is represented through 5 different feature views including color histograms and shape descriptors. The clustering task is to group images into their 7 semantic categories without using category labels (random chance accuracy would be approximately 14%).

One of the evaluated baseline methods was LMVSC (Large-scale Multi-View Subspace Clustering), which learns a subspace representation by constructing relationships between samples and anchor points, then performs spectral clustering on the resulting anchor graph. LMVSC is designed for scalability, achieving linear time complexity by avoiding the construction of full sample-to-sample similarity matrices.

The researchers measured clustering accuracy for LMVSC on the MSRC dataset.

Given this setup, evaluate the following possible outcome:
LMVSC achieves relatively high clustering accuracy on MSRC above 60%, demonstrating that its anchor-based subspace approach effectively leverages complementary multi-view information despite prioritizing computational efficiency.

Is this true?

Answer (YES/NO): NO